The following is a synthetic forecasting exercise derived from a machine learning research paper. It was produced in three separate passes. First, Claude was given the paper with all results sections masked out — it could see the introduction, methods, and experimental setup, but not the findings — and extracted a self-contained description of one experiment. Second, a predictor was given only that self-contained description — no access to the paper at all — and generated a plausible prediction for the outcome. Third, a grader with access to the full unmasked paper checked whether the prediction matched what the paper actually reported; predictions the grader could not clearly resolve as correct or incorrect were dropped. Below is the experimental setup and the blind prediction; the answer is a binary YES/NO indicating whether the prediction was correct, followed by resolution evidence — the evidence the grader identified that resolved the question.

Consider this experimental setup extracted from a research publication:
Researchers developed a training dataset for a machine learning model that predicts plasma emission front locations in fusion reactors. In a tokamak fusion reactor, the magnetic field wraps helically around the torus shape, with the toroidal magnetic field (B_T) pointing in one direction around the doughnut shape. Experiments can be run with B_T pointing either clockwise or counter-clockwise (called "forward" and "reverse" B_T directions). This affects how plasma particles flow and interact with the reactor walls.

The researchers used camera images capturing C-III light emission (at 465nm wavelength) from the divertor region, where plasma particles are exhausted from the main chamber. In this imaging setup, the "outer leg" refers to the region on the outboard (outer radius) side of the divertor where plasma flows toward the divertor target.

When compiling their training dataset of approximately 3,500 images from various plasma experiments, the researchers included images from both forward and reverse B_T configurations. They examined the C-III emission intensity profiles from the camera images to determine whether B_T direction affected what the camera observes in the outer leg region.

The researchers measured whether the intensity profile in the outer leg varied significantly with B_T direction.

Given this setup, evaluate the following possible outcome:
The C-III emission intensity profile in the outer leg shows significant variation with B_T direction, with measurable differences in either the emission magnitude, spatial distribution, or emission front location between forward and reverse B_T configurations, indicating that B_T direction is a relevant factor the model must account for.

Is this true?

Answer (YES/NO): YES